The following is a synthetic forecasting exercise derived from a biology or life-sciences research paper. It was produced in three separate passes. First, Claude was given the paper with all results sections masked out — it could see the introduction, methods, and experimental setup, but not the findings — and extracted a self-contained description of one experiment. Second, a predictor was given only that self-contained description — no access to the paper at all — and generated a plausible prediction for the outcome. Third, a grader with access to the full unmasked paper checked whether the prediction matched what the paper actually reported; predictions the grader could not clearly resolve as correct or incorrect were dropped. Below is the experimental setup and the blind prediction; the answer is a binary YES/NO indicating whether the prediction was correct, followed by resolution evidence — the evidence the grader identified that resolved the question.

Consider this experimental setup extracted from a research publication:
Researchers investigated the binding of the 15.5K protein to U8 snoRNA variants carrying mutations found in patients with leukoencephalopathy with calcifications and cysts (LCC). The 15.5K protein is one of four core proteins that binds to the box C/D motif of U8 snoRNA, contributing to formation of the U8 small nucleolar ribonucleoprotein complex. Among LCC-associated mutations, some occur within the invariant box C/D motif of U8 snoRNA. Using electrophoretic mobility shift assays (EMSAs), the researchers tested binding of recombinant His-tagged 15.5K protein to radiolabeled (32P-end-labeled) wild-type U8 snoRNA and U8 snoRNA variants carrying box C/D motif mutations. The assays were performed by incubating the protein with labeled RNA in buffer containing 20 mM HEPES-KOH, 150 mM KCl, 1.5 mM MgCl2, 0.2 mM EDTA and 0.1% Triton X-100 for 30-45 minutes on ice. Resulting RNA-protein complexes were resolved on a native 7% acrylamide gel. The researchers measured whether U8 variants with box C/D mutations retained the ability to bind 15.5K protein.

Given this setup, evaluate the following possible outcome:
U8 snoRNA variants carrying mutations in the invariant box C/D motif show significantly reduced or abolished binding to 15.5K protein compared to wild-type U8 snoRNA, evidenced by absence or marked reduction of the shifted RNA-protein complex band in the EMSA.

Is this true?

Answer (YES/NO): YES